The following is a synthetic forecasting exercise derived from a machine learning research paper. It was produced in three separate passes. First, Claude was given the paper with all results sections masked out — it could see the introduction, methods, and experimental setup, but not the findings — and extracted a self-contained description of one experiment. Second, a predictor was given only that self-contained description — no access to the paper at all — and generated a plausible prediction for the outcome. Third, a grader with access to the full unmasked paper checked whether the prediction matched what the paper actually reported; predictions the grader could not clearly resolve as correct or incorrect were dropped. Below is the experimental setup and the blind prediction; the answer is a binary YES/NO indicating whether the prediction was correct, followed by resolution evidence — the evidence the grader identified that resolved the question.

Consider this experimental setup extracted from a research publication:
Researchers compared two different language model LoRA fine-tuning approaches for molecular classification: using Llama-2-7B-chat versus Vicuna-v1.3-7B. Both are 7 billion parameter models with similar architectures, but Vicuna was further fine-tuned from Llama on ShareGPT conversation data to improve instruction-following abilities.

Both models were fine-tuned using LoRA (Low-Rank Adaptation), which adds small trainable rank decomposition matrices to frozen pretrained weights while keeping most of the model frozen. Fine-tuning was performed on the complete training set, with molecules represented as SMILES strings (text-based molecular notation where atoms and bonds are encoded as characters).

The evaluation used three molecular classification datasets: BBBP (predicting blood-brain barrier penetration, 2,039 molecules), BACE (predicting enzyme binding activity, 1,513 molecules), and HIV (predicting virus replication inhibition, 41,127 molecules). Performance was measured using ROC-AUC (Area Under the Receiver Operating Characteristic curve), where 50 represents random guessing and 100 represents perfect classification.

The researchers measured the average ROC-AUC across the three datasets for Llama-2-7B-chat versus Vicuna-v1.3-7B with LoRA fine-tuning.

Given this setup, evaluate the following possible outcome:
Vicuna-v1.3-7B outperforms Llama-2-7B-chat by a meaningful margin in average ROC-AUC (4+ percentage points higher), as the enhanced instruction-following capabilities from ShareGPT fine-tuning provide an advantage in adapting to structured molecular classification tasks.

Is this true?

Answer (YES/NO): NO